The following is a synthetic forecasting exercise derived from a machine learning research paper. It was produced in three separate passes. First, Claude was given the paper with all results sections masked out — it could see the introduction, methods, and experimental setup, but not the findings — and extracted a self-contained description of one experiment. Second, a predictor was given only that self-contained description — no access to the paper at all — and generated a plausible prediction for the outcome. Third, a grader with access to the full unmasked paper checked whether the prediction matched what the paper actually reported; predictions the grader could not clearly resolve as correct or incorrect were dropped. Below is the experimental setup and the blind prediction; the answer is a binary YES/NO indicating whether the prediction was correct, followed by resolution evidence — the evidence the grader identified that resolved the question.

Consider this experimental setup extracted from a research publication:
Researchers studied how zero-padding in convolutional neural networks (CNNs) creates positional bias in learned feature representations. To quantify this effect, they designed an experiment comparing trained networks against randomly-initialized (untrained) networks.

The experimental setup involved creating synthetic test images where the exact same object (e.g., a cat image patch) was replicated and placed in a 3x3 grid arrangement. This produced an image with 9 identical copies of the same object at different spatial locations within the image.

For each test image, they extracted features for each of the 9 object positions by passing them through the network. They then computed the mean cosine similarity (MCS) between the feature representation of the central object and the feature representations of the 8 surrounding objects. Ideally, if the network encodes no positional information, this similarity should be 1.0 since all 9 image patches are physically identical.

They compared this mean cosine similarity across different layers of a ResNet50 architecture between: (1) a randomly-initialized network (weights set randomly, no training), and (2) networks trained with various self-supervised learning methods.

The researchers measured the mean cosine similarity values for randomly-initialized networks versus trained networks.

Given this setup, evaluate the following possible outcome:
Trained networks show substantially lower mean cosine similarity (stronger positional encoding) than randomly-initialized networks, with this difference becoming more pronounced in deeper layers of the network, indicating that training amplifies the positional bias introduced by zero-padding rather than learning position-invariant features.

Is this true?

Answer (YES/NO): YES